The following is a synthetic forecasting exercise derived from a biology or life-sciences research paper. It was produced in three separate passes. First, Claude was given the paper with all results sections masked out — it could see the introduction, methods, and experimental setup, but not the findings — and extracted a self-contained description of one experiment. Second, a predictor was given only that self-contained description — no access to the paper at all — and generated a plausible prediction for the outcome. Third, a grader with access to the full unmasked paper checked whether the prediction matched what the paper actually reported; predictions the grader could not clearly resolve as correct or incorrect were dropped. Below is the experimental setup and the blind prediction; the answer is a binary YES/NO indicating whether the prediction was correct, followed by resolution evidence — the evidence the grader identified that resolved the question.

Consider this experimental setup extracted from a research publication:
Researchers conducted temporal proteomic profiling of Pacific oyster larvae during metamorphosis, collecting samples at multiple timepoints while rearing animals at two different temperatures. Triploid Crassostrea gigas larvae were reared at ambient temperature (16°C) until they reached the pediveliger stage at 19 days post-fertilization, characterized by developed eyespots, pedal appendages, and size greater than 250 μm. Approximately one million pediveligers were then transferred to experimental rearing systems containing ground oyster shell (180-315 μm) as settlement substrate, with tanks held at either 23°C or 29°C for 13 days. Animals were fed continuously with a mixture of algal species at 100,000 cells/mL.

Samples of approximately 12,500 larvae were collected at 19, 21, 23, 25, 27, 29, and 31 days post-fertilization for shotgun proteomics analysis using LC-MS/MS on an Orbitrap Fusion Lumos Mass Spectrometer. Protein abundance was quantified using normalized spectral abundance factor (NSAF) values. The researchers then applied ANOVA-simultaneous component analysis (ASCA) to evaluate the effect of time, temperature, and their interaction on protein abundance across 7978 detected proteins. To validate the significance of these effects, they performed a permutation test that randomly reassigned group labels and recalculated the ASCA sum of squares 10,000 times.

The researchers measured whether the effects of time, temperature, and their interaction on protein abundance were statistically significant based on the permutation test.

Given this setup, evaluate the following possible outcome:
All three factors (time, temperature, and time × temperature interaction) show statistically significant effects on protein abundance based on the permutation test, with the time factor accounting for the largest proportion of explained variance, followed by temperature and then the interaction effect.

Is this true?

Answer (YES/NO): NO